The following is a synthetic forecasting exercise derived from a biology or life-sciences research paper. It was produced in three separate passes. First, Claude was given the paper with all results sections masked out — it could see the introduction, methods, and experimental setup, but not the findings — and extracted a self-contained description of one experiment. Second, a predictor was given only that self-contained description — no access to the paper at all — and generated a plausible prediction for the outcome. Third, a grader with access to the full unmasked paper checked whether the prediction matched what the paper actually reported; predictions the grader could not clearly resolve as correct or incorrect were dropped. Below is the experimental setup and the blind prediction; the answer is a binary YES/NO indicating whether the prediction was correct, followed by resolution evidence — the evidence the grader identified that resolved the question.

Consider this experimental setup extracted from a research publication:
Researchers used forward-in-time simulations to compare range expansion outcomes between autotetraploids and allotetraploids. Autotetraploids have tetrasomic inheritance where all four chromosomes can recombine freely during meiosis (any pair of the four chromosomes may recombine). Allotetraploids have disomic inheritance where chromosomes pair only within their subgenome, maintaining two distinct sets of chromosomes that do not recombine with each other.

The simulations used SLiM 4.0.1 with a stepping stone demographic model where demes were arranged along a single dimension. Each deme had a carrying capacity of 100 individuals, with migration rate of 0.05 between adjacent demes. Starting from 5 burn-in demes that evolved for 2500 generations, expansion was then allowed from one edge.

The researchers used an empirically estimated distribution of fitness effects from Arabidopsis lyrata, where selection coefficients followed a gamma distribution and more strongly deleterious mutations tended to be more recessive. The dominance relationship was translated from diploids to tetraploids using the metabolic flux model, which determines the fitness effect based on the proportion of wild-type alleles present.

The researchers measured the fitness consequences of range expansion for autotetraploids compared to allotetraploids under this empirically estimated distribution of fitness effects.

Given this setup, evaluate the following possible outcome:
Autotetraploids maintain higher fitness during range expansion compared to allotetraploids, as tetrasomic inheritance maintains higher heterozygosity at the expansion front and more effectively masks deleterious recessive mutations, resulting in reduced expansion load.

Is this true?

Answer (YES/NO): NO